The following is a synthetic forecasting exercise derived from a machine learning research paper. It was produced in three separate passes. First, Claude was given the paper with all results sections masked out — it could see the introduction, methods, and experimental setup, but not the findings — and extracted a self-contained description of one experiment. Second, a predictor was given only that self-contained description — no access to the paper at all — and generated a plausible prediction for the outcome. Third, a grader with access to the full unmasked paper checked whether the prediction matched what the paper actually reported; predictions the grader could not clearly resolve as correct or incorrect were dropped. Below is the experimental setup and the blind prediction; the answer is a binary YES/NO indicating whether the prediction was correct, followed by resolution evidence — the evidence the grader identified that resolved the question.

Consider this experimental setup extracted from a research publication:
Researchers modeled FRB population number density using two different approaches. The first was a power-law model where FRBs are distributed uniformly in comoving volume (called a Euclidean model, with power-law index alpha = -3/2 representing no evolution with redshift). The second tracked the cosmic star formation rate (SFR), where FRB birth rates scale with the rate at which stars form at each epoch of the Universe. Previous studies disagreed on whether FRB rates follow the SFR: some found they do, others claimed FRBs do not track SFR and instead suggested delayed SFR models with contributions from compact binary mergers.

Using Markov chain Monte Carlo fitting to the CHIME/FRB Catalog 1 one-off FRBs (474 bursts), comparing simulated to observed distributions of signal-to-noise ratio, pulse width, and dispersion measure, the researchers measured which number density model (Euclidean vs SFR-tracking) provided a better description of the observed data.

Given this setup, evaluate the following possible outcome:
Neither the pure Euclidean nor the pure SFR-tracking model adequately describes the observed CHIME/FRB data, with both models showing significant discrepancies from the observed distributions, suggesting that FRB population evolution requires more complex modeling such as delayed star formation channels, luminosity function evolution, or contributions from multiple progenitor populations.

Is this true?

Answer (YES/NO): NO